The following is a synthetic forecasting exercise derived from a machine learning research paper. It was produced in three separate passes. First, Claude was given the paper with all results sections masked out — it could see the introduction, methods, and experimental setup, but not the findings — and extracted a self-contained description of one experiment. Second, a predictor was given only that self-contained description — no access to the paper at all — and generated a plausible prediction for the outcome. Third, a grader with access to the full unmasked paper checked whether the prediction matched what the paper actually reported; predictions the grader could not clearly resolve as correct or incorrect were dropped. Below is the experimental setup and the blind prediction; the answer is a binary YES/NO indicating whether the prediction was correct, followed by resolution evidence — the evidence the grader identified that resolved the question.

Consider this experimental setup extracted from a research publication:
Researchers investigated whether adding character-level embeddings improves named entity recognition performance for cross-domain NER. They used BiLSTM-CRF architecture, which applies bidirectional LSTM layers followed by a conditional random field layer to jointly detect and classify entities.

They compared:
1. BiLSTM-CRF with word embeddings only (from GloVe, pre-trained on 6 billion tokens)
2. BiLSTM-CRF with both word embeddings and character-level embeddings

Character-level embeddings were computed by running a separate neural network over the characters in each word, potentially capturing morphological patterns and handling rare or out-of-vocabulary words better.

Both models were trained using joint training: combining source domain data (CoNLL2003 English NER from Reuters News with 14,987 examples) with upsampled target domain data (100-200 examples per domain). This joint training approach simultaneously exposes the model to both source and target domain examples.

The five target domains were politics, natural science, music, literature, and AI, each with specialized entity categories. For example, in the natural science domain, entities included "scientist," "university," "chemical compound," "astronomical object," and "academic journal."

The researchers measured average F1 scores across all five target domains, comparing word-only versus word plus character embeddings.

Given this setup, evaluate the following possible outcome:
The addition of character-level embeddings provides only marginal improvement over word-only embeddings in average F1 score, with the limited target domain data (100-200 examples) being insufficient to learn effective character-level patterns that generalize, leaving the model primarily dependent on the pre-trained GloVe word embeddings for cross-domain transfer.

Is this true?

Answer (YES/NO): NO